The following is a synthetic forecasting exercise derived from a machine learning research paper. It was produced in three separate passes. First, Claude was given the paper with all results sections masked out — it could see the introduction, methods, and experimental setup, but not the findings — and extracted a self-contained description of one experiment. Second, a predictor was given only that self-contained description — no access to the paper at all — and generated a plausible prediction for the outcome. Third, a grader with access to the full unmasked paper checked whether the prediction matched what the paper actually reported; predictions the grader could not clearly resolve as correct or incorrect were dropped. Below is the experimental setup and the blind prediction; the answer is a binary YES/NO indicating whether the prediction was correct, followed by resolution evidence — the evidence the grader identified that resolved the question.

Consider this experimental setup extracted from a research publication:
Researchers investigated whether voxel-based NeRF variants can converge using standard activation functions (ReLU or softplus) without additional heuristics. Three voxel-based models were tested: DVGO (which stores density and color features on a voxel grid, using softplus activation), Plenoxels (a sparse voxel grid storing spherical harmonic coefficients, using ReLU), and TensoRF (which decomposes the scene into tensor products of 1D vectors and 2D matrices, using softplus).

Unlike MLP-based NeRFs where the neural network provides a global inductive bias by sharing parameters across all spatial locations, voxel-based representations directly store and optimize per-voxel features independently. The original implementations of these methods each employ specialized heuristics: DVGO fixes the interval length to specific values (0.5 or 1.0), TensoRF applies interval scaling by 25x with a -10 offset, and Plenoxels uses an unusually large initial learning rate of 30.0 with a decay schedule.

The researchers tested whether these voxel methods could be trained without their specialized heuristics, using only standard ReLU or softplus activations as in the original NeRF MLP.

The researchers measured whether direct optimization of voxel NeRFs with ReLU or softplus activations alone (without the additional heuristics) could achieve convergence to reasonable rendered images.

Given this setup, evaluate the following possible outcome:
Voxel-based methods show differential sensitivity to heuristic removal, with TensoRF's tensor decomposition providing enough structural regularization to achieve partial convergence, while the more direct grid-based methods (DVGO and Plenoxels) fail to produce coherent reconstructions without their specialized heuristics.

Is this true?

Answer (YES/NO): NO